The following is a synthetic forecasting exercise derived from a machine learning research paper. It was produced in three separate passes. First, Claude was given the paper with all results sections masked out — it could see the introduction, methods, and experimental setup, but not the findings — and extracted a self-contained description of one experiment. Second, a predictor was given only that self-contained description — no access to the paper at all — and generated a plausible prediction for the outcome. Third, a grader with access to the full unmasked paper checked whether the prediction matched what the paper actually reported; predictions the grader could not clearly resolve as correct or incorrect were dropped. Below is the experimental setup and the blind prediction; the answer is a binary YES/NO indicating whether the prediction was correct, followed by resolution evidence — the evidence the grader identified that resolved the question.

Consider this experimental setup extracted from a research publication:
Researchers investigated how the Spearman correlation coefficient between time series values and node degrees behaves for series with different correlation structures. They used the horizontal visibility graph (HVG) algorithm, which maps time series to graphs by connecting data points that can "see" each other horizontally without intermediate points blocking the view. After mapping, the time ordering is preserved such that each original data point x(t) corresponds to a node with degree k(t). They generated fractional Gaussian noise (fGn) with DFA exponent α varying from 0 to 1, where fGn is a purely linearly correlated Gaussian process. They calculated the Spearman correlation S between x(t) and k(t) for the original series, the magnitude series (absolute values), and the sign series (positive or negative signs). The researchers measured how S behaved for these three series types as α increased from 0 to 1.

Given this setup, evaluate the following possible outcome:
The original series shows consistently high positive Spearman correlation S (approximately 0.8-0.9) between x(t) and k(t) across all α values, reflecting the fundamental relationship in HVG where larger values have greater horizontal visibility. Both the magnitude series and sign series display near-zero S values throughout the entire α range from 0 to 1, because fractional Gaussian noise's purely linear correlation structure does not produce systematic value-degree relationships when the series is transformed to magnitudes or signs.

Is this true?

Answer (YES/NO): NO